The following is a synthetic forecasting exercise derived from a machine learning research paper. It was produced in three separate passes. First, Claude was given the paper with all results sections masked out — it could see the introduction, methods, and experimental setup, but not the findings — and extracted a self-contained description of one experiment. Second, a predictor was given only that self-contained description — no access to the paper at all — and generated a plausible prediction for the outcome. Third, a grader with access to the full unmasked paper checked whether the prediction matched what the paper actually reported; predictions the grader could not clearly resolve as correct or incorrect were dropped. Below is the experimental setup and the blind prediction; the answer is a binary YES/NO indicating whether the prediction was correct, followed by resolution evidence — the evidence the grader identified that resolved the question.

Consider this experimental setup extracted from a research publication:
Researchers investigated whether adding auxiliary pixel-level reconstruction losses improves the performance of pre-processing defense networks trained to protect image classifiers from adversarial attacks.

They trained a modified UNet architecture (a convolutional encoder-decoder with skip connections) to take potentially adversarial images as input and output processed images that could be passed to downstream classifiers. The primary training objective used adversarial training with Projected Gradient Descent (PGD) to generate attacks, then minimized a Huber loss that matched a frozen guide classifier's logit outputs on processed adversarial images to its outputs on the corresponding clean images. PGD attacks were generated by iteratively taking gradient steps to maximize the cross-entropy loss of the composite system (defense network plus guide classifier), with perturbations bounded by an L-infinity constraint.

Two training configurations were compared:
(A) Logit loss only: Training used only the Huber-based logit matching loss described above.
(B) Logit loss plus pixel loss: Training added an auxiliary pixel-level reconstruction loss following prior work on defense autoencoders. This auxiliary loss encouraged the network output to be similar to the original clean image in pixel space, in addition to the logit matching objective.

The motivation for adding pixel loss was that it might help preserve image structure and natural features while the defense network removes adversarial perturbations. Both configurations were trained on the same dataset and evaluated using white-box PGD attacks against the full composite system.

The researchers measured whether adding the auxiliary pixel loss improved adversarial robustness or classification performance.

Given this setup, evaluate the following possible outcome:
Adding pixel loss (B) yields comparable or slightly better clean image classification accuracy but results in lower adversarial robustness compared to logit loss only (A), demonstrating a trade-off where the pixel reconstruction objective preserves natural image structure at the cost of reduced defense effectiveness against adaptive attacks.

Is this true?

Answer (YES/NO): NO